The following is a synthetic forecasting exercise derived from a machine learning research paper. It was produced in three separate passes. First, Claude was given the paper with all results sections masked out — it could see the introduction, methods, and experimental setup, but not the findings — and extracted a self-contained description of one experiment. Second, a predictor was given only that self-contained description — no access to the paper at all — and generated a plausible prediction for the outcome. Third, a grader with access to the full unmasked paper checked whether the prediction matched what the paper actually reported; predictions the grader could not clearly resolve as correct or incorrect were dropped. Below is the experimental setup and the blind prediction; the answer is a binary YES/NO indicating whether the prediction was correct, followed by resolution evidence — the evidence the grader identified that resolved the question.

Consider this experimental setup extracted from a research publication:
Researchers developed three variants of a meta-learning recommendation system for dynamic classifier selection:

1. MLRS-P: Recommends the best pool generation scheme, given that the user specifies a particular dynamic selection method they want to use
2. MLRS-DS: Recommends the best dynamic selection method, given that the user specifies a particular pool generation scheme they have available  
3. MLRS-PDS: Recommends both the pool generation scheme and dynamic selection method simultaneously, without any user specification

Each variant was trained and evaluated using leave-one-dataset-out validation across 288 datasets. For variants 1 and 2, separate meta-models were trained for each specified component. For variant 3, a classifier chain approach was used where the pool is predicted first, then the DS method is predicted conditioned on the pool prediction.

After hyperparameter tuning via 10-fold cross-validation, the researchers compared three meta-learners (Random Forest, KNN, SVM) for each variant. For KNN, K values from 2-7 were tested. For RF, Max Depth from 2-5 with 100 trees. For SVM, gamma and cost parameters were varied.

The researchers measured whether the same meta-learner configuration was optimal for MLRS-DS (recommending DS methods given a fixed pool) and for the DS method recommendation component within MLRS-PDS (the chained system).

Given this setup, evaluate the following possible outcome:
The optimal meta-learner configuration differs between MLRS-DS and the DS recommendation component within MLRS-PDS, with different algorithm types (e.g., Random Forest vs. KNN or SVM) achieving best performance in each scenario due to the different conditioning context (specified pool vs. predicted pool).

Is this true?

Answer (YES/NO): NO